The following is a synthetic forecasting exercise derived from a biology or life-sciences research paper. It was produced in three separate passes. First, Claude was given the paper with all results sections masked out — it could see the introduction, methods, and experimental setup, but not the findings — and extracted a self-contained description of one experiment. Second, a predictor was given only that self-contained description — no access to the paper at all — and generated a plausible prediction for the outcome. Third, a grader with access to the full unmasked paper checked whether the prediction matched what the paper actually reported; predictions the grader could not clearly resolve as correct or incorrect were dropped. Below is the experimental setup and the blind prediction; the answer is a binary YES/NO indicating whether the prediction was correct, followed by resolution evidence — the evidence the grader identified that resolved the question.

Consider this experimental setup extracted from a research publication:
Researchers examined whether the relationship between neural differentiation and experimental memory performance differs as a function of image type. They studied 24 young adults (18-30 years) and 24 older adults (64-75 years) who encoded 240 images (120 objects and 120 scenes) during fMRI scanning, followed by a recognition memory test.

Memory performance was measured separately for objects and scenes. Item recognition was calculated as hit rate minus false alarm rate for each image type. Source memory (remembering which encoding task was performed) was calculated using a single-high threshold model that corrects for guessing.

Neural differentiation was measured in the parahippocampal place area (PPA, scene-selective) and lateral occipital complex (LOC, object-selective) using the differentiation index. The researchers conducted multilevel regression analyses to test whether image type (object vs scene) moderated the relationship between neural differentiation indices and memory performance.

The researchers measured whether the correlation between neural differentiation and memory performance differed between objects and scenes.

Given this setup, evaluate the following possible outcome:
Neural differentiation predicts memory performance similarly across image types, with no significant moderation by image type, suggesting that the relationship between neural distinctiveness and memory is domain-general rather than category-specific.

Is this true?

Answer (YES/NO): YES